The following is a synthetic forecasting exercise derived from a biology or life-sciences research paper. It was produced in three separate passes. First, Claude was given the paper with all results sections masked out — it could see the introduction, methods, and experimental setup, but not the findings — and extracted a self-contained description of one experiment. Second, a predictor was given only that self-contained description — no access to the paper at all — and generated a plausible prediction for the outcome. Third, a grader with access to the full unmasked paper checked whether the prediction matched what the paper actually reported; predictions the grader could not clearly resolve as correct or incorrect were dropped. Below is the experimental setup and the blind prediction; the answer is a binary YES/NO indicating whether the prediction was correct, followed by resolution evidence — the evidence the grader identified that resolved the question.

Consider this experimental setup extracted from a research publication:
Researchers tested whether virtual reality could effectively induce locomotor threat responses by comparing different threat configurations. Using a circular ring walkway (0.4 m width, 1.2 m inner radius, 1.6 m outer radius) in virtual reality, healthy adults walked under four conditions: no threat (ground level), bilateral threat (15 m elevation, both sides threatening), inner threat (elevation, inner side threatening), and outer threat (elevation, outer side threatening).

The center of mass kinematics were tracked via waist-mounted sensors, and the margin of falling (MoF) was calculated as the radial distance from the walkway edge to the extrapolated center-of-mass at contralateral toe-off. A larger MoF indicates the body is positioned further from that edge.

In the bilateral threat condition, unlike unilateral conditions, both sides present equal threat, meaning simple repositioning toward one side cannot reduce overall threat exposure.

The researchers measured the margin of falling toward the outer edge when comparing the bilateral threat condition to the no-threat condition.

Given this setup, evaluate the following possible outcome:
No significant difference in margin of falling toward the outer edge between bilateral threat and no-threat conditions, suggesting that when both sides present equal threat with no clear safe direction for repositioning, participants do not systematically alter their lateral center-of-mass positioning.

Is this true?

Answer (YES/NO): NO